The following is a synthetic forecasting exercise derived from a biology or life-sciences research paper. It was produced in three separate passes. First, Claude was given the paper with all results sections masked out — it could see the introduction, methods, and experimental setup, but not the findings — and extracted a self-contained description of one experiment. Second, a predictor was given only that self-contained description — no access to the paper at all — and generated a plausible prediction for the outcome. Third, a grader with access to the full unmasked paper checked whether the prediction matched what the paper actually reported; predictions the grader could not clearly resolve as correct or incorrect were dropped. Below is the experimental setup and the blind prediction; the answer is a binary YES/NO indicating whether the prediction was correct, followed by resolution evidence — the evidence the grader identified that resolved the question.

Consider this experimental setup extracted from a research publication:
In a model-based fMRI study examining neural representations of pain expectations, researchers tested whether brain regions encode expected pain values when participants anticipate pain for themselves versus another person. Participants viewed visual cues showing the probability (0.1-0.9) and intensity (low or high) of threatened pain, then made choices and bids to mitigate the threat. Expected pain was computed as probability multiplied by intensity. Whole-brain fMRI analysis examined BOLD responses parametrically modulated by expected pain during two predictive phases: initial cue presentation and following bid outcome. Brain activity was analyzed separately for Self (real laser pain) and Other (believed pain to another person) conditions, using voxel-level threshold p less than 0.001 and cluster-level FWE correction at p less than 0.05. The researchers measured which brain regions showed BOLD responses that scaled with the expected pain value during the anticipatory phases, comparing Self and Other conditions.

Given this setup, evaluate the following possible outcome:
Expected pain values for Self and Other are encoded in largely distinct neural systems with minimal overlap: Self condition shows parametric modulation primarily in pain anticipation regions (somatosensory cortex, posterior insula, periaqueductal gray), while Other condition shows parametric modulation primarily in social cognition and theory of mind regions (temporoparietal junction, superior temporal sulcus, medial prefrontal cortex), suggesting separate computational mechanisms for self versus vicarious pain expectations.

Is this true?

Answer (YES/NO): NO